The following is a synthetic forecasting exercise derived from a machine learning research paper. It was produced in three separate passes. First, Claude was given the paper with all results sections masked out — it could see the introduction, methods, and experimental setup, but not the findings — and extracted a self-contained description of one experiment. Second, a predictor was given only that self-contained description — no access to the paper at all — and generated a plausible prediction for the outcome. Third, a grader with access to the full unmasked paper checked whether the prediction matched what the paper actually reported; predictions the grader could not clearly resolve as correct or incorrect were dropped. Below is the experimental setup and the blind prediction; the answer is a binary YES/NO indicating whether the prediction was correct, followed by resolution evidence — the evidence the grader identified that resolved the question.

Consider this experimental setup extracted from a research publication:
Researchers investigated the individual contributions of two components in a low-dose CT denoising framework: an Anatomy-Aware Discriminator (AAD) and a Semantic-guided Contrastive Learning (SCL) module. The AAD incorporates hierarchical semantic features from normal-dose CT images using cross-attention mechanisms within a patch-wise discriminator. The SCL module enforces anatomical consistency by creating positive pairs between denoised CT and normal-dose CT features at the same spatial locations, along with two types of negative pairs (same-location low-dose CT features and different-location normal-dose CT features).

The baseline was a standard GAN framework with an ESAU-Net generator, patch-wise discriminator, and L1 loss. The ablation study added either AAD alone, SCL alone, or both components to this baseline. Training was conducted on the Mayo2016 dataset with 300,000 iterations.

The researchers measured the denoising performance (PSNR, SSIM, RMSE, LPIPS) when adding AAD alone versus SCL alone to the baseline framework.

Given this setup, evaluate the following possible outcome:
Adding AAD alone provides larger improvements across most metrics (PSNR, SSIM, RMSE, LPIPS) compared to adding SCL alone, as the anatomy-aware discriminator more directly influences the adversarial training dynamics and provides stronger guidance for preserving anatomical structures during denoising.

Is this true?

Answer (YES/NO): YES